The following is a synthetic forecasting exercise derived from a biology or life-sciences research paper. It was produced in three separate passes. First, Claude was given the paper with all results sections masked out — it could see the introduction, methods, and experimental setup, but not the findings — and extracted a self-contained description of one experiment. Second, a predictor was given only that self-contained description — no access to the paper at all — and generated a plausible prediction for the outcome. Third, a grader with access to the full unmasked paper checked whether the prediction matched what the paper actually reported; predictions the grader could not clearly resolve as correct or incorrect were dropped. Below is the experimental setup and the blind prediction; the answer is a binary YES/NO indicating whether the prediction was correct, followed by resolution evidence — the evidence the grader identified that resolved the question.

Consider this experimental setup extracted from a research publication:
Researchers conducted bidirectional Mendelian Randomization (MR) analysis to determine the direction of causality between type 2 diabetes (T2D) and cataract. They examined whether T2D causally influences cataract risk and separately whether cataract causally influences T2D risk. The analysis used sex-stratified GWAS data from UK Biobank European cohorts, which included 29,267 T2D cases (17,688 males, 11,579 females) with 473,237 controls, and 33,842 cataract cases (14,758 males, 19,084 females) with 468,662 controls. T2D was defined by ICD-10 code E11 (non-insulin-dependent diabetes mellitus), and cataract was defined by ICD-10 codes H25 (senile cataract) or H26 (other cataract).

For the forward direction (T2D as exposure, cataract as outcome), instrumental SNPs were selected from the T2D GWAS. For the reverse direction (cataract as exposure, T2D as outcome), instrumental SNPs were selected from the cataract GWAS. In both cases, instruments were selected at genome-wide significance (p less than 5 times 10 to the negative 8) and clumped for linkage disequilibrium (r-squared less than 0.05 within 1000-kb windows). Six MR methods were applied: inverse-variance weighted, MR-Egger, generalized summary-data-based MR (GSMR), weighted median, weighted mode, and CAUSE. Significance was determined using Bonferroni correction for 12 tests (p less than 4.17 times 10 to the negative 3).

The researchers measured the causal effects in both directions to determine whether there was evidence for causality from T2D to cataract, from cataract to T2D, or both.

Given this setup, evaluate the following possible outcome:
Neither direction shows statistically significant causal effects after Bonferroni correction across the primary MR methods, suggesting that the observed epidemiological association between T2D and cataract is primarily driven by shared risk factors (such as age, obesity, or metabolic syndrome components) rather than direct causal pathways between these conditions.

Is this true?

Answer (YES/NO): NO